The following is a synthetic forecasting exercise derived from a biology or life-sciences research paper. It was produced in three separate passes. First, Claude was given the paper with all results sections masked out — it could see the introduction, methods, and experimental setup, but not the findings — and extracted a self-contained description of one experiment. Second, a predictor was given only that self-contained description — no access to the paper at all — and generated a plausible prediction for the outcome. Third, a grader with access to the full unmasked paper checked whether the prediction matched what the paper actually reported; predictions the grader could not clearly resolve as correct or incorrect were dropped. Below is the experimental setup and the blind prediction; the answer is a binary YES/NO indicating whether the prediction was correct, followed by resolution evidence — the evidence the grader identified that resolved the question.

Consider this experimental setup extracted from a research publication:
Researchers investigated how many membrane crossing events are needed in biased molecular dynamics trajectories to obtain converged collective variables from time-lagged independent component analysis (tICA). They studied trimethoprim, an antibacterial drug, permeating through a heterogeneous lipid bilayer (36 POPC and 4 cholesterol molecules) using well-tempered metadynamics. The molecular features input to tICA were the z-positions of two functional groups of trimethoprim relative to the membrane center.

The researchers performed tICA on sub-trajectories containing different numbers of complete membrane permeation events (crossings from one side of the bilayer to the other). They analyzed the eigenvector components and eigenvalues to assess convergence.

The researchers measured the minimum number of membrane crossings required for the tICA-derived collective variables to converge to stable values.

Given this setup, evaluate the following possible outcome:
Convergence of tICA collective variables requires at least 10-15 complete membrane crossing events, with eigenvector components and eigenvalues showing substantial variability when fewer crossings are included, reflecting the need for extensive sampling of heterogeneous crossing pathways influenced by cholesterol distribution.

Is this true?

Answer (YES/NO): NO